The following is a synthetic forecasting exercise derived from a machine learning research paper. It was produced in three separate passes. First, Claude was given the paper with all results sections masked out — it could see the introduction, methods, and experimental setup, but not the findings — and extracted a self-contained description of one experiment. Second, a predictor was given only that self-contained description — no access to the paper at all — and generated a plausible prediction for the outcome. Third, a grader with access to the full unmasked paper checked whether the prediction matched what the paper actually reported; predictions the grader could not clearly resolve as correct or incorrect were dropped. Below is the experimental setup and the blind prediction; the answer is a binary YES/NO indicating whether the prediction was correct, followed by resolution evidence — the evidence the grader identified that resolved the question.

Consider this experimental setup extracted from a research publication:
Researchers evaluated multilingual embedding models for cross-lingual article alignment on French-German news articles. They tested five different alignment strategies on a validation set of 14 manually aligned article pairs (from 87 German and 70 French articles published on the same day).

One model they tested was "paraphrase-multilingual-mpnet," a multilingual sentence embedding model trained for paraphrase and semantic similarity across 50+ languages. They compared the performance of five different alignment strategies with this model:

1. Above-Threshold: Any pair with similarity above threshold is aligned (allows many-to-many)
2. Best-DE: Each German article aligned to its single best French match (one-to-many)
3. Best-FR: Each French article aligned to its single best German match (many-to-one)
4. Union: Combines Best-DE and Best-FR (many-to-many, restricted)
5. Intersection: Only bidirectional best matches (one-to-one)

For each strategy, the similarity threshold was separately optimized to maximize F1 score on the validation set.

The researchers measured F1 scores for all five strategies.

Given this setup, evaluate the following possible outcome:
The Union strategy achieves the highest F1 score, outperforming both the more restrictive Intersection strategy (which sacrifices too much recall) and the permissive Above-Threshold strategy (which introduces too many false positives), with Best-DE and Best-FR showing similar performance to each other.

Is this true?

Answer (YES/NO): NO